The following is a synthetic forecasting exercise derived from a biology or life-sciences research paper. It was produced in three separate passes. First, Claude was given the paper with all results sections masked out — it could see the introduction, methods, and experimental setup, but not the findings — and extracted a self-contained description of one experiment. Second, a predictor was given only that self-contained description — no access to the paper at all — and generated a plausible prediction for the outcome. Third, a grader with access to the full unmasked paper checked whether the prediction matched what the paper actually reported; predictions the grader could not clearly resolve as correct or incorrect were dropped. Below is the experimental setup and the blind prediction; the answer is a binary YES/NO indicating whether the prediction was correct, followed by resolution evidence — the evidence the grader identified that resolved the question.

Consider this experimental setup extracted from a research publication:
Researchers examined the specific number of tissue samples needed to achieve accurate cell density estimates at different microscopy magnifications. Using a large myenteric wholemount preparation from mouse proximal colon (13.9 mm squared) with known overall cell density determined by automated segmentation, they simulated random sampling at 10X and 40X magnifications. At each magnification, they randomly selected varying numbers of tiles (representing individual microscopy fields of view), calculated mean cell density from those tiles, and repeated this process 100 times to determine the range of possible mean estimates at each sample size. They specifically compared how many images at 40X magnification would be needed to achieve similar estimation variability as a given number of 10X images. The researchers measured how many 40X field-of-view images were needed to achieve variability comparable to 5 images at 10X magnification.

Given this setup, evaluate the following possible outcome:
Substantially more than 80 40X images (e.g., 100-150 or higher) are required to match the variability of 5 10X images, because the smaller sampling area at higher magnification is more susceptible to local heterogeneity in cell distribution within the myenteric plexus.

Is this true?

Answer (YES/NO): NO